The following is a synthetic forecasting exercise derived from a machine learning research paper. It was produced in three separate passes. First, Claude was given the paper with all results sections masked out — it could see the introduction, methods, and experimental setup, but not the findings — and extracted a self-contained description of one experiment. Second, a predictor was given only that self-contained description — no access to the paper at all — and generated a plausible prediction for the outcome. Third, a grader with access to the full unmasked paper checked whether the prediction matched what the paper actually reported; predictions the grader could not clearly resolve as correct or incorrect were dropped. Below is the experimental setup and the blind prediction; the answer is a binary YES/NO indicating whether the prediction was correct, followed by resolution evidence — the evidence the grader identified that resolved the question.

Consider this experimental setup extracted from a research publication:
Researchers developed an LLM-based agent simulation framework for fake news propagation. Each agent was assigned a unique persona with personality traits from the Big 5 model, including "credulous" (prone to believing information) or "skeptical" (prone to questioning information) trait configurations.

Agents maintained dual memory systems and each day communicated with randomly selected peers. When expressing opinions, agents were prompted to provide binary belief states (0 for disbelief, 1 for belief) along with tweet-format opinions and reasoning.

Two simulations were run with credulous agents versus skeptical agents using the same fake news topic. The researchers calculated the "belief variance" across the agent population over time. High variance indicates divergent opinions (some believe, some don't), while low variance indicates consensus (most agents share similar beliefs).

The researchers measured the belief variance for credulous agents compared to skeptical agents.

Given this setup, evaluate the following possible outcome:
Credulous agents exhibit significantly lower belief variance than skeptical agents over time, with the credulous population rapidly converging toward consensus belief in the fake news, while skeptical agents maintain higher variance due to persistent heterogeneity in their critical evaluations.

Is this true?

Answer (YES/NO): YES